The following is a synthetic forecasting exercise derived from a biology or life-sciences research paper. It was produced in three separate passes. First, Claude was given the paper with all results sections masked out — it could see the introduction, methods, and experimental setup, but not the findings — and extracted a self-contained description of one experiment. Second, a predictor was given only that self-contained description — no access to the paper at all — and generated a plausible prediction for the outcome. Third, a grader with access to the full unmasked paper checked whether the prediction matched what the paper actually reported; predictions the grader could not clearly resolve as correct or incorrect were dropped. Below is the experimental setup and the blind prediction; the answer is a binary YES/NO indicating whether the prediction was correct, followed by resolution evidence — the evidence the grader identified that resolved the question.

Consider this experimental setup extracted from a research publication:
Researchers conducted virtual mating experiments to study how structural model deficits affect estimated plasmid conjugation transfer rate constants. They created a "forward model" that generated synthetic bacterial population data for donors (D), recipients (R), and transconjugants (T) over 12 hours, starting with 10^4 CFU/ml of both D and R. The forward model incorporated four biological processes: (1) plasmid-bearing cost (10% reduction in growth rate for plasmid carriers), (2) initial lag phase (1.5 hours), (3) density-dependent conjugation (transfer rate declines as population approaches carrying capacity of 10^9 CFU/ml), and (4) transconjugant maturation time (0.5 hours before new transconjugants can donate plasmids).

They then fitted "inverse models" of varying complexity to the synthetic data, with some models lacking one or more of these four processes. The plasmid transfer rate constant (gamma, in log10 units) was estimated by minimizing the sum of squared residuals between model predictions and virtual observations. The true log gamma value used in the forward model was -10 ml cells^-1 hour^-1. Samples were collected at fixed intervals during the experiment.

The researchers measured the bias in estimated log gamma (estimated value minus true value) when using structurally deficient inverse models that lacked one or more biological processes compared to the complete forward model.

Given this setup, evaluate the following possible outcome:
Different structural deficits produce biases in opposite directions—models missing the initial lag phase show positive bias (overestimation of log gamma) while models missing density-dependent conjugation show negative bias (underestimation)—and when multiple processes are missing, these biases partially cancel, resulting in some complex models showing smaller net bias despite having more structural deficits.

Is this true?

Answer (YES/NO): NO